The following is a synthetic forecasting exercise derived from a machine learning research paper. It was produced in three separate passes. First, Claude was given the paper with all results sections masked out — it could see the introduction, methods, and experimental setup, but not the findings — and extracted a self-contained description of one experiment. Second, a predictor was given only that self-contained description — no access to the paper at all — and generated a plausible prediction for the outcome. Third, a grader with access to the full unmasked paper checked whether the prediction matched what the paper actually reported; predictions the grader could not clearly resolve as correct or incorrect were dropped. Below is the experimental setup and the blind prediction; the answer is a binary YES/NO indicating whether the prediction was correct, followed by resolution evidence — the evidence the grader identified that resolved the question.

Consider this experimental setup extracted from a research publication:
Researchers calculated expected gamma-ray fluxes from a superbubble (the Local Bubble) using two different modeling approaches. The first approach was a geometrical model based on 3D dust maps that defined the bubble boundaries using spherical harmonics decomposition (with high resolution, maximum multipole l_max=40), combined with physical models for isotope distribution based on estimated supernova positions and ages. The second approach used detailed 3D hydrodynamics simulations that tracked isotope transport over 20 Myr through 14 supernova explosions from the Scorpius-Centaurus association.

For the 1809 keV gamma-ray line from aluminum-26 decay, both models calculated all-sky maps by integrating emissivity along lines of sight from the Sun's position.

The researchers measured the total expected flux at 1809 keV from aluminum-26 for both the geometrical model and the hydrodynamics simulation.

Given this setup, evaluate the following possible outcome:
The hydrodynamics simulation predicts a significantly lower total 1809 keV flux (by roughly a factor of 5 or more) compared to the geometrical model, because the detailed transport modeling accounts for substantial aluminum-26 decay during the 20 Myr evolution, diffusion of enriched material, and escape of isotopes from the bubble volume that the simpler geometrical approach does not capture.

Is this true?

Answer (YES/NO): NO